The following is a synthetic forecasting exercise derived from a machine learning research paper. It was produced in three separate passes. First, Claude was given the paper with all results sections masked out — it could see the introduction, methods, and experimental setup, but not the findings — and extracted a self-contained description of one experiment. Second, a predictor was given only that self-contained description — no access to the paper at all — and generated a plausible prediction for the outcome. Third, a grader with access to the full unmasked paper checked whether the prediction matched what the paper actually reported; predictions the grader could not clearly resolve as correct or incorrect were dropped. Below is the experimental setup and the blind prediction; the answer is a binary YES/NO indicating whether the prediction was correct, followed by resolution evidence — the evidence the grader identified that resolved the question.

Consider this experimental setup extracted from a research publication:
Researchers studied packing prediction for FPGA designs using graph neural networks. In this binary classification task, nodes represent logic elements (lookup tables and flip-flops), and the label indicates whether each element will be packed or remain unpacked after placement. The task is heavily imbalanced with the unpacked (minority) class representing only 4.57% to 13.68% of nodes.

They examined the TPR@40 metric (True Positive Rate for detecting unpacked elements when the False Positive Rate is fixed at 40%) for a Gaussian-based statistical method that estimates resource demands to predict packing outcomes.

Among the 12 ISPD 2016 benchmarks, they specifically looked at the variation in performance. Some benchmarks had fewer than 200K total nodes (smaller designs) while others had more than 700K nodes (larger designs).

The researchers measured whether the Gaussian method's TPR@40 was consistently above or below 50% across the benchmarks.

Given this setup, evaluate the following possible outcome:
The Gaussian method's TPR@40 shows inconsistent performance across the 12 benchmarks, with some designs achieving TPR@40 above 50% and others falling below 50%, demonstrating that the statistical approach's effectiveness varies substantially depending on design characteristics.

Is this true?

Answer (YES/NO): YES